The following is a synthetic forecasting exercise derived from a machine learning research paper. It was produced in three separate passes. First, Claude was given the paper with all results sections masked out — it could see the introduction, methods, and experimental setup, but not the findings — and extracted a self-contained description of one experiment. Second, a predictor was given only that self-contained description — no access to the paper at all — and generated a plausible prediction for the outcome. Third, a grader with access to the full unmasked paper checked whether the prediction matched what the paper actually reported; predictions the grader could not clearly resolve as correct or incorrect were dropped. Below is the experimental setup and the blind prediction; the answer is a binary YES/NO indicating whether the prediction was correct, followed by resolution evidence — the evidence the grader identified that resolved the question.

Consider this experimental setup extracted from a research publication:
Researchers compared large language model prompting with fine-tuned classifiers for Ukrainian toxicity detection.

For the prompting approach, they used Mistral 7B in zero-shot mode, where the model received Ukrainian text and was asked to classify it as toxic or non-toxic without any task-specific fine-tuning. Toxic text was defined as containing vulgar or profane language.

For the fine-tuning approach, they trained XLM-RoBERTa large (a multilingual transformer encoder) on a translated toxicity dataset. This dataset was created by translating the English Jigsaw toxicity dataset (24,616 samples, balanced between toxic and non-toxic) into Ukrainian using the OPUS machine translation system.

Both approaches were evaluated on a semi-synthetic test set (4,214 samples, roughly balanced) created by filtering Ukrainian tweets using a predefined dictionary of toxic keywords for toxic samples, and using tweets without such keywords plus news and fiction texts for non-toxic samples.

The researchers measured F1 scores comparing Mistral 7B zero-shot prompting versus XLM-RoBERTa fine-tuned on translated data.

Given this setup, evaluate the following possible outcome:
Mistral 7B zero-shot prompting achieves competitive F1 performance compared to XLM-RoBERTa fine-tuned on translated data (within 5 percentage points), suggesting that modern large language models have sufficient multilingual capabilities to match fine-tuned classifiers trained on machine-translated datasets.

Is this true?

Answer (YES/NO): YES